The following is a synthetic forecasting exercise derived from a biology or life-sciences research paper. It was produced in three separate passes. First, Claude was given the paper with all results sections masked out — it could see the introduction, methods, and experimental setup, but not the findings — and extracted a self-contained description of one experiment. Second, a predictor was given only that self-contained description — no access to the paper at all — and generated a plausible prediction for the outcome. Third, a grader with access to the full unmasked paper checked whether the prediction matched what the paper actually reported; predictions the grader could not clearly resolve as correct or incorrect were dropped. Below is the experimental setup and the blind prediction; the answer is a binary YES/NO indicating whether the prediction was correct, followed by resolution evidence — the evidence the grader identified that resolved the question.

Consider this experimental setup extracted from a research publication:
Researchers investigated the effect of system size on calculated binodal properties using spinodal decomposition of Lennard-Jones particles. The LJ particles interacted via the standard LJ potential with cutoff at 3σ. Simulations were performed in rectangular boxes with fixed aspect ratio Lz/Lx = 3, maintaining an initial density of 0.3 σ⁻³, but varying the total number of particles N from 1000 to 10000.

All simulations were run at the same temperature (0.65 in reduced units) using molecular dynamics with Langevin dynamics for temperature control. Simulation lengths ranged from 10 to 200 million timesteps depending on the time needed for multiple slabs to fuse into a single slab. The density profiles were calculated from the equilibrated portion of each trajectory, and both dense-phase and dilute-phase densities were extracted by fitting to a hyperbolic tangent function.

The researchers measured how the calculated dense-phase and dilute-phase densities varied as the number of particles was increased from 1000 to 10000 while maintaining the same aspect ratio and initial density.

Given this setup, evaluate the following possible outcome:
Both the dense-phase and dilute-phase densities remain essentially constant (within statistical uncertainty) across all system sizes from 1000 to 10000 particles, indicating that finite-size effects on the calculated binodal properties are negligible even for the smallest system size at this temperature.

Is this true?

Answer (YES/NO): NO